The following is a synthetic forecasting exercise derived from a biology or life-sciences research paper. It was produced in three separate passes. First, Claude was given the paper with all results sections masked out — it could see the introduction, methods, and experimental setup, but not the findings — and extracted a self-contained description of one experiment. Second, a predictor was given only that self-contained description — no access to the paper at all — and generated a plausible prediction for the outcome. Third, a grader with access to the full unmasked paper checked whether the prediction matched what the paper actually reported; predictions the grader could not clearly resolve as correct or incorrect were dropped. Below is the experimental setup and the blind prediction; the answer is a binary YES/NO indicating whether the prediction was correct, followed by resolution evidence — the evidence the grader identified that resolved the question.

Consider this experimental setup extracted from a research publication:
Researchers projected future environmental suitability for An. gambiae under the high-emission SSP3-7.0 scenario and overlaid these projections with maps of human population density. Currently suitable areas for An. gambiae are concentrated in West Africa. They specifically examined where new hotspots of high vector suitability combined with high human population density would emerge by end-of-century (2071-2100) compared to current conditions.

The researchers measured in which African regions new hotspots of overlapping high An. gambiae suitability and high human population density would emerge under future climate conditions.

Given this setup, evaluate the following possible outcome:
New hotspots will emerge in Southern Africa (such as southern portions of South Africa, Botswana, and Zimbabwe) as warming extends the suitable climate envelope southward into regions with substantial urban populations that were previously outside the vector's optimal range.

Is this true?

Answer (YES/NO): NO